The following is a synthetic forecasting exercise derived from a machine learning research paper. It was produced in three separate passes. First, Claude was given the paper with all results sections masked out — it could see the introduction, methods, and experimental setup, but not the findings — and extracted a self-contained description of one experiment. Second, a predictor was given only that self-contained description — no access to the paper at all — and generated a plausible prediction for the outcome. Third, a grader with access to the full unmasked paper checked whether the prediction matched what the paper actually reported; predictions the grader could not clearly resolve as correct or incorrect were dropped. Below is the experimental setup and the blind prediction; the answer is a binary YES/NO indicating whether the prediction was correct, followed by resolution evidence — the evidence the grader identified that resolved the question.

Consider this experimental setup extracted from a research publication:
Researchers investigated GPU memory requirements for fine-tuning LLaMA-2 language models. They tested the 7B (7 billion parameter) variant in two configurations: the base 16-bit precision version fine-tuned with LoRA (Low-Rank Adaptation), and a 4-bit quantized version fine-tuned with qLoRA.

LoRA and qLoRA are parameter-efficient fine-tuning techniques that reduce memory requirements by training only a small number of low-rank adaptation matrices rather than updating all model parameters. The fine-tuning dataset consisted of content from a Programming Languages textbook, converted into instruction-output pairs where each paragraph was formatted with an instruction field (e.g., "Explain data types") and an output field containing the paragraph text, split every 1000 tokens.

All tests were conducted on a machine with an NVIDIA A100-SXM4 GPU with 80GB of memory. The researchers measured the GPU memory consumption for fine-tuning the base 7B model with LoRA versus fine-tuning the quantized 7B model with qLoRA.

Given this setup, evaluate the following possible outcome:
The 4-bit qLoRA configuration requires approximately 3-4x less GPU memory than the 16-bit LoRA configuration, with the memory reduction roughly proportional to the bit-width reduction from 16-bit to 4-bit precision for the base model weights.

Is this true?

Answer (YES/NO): YES